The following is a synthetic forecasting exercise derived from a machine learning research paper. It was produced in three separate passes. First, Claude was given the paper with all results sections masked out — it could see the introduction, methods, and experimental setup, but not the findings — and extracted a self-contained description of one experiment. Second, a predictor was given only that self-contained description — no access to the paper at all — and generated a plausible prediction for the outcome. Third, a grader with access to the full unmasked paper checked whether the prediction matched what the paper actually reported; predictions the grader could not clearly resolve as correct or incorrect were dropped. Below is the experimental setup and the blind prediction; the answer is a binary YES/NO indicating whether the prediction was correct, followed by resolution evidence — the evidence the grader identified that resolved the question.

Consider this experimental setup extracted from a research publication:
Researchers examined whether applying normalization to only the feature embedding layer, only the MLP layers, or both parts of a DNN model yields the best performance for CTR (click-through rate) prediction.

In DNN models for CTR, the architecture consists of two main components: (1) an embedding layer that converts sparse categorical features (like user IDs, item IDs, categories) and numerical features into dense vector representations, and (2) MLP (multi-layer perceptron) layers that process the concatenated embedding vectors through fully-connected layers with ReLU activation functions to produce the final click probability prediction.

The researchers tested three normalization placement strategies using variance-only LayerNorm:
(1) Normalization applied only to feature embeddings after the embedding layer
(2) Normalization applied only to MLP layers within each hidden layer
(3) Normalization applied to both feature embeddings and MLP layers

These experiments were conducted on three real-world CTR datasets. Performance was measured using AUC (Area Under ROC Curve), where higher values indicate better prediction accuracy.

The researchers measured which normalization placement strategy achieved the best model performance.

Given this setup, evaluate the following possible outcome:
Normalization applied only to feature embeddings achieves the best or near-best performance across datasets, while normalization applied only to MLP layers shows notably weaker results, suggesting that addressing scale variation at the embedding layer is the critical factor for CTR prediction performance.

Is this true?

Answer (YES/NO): NO